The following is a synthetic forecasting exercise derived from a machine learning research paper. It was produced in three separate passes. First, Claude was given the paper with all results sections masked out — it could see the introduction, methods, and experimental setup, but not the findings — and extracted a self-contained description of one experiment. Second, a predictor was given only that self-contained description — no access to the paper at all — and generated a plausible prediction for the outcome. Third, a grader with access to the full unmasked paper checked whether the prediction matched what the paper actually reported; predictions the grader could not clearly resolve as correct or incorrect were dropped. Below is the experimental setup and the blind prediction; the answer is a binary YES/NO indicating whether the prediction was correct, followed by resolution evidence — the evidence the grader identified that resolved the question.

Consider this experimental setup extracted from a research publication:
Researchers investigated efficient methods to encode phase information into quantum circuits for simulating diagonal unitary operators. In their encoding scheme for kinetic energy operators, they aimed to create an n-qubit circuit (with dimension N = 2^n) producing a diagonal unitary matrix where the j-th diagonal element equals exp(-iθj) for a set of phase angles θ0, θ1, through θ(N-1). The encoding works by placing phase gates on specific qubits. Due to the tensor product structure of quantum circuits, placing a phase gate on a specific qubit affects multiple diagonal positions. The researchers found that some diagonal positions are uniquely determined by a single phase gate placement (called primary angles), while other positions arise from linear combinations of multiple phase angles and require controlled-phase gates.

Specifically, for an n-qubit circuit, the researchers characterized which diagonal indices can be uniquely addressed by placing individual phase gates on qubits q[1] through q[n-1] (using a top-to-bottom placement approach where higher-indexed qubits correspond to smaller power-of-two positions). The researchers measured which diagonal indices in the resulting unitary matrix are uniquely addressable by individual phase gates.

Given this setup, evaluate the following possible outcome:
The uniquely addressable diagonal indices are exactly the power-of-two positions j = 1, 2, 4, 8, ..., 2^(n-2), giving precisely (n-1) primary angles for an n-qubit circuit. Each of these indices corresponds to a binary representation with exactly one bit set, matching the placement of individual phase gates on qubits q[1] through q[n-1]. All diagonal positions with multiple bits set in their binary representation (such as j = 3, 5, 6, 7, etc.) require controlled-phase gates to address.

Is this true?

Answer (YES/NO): NO